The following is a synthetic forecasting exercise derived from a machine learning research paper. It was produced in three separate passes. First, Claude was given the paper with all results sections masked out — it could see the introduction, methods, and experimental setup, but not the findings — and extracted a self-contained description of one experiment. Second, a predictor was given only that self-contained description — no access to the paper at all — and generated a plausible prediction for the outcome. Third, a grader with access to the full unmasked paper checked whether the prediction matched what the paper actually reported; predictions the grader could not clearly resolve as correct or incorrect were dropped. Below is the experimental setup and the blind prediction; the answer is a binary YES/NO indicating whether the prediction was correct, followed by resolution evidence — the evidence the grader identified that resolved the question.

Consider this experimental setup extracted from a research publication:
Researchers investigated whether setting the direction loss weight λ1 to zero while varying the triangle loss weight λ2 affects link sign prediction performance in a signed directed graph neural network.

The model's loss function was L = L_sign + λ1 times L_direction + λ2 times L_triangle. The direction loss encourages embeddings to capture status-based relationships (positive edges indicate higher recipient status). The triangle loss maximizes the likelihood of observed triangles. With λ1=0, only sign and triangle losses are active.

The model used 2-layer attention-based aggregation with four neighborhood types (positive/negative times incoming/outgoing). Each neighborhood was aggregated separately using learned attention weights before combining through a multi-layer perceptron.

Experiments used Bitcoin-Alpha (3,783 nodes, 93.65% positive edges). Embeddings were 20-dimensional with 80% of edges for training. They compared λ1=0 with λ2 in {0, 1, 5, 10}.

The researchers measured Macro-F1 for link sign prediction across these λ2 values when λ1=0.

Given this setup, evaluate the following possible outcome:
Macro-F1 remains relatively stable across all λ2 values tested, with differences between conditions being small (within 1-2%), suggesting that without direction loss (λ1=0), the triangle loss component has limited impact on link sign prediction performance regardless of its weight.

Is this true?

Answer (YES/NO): NO